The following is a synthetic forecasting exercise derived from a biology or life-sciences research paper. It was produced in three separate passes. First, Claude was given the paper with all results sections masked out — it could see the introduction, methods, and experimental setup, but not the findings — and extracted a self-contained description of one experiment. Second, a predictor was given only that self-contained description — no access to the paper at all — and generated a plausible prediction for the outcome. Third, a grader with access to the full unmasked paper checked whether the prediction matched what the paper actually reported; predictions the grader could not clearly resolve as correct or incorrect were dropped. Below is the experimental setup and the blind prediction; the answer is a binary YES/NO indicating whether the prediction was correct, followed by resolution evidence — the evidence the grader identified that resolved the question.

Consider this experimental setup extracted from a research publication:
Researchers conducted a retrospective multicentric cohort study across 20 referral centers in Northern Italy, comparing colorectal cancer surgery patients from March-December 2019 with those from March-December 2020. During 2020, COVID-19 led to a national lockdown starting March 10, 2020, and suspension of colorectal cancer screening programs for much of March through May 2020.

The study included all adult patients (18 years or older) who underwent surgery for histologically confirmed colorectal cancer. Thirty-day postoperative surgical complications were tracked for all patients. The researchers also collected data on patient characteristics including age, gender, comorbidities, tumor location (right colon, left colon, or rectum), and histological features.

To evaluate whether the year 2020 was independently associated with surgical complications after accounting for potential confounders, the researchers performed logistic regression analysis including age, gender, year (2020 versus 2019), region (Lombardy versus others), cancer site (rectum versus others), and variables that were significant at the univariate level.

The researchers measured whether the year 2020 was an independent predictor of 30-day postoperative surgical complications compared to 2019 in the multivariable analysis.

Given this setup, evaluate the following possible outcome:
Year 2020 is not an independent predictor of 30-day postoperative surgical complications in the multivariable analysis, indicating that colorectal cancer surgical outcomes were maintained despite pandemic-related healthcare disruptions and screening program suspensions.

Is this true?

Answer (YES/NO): NO